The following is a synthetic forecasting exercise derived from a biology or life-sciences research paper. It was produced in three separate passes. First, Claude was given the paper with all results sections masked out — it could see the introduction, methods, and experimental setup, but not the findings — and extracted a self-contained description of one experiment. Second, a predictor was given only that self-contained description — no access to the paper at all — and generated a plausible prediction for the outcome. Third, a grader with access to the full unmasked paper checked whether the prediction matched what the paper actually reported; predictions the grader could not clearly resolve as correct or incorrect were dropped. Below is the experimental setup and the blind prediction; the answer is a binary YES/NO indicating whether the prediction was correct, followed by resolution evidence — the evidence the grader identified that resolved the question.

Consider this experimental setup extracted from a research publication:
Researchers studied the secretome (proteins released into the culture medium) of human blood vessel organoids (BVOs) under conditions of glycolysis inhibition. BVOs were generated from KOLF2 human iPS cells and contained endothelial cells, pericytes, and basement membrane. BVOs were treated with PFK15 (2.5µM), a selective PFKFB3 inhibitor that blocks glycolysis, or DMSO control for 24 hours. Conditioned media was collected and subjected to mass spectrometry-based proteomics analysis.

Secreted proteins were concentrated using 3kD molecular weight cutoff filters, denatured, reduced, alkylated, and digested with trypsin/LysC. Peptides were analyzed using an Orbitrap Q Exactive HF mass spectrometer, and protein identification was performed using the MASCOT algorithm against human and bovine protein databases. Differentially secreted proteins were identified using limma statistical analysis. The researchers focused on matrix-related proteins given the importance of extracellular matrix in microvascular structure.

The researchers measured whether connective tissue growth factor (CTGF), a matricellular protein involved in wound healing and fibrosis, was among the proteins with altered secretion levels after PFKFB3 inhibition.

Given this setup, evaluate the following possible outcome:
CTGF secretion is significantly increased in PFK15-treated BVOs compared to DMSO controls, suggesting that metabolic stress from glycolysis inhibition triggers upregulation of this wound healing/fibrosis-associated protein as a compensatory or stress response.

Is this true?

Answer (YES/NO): NO